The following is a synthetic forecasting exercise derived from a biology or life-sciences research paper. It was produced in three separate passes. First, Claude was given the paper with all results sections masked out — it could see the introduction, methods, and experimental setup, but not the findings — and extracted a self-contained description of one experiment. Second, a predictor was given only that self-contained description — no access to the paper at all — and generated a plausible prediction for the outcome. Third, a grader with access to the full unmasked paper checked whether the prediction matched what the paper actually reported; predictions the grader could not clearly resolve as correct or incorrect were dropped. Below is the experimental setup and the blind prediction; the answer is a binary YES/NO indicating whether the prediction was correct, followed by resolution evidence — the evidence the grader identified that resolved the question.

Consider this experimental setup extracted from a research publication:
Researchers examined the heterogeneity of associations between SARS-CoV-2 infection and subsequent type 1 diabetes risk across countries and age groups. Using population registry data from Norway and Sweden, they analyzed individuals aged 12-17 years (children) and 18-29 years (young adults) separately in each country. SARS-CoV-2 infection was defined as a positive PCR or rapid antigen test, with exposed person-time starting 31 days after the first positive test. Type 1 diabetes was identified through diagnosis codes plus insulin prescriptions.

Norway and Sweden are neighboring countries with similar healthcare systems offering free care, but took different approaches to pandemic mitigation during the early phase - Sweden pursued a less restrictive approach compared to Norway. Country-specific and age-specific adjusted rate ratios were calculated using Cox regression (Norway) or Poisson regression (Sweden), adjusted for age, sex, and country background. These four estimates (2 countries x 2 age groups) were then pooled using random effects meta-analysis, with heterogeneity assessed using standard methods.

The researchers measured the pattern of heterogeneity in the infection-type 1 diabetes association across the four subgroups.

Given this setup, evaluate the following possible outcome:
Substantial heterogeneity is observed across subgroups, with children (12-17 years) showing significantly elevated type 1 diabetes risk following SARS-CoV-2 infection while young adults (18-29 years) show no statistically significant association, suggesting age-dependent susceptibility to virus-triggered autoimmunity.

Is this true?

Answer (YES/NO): NO